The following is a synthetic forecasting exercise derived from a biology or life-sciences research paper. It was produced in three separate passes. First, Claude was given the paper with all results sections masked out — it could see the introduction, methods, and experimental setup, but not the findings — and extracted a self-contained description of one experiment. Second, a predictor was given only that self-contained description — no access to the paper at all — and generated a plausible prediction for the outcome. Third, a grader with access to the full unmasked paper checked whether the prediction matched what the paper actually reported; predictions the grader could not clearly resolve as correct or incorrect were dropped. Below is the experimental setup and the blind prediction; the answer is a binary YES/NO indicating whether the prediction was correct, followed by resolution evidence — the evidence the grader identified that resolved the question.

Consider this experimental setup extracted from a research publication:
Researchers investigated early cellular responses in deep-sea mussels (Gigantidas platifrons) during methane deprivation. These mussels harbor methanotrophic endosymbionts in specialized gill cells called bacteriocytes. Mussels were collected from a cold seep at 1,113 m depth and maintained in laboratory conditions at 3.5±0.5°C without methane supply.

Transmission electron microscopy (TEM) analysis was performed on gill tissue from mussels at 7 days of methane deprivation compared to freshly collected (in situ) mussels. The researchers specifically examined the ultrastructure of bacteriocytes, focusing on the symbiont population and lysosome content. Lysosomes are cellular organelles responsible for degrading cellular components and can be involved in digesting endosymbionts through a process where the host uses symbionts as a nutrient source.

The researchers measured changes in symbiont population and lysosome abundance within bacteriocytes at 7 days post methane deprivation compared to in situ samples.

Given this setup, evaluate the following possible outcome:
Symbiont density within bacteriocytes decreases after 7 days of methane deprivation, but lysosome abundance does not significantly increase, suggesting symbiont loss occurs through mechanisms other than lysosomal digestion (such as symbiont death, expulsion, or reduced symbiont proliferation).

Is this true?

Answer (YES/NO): NO